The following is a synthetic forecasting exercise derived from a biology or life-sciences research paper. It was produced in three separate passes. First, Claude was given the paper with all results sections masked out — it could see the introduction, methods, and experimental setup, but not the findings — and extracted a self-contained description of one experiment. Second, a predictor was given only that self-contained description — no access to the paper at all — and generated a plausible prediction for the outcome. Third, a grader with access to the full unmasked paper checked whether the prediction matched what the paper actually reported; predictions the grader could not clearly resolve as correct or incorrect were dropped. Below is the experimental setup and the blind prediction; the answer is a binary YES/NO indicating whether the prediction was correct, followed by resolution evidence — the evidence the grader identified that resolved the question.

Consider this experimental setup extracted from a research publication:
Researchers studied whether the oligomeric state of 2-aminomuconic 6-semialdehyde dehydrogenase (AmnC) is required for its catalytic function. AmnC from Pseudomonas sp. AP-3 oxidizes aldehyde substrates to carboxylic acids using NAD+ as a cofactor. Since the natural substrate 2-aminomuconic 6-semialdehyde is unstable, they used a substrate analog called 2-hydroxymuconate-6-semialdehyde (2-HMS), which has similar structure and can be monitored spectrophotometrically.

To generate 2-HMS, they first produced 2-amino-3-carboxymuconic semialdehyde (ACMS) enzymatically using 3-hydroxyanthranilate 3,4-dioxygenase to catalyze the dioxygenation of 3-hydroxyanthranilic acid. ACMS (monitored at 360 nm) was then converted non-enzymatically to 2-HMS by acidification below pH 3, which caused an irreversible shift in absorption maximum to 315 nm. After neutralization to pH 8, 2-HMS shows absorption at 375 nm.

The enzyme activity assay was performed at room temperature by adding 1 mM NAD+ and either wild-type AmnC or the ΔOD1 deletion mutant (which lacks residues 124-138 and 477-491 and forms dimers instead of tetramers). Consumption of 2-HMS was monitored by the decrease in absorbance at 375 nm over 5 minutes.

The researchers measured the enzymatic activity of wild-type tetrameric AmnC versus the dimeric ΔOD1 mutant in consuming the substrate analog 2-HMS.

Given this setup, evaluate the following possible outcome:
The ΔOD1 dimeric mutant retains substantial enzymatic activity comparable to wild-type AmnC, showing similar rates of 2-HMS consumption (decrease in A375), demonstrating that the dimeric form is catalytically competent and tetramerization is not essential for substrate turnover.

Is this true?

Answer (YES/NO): NO